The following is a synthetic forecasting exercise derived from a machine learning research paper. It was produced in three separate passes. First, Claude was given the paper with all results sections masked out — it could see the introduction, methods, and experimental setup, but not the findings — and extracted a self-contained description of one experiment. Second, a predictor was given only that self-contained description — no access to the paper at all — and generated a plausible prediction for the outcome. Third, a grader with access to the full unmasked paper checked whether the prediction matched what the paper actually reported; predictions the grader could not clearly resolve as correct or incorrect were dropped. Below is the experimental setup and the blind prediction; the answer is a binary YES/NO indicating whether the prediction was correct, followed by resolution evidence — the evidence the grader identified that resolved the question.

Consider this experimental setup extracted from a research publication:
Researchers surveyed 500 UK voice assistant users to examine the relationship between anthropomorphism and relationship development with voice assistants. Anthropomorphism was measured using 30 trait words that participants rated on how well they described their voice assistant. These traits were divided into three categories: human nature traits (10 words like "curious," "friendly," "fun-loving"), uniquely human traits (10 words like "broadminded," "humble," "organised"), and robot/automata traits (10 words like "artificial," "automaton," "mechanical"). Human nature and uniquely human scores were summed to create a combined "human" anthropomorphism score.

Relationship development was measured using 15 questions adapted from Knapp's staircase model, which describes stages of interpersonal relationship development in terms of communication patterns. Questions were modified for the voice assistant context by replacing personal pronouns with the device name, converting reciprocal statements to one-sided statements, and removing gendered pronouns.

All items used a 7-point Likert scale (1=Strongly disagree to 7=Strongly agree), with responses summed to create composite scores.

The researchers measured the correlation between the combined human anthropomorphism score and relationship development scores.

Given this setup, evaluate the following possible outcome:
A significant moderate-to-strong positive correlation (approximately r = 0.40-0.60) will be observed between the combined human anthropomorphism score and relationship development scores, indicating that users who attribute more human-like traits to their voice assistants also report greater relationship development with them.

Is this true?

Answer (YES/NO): YES